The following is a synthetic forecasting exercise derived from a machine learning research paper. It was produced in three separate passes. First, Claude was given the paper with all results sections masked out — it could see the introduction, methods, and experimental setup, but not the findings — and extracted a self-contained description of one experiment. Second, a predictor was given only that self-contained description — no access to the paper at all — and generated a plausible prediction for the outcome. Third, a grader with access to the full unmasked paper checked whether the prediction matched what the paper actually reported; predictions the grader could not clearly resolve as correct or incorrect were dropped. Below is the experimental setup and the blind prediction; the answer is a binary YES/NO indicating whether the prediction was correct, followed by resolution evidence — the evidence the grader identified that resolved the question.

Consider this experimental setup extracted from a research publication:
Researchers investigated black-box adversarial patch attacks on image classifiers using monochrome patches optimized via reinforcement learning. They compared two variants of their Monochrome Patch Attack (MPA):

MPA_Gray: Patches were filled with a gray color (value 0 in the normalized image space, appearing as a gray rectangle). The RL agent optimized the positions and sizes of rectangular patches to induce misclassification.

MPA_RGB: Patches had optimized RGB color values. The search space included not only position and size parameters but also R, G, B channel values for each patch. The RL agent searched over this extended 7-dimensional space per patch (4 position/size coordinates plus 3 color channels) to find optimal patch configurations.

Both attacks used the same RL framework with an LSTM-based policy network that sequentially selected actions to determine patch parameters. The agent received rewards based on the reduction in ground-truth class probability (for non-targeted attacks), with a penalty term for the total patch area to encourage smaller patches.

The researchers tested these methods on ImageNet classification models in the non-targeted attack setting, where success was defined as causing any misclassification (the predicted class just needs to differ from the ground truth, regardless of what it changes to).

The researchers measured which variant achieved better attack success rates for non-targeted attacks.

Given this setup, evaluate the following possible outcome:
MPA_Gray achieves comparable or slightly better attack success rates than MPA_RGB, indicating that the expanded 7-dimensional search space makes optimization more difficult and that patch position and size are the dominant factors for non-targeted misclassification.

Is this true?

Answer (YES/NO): NO